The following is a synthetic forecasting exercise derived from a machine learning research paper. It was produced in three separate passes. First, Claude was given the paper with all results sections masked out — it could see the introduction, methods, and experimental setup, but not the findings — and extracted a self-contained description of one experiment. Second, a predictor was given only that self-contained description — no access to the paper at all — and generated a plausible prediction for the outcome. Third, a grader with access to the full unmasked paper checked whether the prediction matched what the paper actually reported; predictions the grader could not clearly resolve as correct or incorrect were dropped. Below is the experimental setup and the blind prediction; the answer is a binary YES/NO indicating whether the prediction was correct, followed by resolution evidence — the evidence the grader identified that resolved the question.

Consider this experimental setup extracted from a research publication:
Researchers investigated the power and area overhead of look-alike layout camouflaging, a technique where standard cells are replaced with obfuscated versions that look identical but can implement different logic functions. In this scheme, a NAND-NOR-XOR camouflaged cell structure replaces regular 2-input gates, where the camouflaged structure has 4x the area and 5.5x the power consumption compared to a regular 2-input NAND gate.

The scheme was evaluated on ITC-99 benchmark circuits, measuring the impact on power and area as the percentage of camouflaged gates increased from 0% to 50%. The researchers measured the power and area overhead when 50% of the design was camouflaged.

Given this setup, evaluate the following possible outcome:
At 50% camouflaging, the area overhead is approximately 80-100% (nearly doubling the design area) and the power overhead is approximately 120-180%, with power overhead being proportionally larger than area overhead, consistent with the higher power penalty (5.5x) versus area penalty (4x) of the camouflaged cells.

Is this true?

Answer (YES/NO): NO